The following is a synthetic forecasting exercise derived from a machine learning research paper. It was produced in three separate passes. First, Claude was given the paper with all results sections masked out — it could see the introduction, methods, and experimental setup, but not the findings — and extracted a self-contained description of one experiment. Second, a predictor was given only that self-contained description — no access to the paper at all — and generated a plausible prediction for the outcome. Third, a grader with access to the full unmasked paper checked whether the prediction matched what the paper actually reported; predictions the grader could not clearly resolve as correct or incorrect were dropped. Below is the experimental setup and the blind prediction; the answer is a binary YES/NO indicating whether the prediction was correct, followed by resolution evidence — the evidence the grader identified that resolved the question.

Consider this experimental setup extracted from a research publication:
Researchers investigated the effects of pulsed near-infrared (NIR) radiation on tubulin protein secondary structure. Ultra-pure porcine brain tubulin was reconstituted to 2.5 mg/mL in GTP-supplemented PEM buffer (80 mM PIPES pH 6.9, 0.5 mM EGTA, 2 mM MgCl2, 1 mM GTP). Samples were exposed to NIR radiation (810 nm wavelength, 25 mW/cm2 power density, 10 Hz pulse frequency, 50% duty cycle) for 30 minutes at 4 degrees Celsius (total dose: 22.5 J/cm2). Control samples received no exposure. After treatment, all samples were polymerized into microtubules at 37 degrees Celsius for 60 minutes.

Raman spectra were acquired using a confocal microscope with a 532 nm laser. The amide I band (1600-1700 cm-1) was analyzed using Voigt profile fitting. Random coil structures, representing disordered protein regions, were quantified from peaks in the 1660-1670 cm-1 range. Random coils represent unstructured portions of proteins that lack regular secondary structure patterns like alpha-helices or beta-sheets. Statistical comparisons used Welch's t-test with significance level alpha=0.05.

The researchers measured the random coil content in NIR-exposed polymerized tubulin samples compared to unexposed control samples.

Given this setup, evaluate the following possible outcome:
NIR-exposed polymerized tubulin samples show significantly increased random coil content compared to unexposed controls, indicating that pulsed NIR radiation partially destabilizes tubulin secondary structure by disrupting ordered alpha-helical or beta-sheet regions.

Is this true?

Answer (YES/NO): NO